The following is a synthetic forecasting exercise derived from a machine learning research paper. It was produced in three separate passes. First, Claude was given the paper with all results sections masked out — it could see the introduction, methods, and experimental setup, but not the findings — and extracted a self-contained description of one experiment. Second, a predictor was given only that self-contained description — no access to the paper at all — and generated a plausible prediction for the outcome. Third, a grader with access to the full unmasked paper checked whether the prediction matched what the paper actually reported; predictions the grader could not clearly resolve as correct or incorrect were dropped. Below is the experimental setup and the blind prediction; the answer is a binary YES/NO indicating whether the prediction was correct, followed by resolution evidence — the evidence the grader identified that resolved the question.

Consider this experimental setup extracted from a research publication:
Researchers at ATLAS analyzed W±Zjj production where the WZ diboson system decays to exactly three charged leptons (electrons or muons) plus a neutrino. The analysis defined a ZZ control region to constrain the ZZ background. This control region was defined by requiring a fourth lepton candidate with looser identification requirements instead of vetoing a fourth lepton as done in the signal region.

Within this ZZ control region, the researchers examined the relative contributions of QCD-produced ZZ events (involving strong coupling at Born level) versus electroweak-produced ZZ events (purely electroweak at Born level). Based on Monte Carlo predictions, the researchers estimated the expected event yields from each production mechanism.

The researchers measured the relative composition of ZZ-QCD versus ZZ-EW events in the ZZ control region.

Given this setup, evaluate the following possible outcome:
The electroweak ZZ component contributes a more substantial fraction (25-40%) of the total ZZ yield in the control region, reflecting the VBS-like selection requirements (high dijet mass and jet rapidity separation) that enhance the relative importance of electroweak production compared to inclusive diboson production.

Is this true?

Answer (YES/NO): NO